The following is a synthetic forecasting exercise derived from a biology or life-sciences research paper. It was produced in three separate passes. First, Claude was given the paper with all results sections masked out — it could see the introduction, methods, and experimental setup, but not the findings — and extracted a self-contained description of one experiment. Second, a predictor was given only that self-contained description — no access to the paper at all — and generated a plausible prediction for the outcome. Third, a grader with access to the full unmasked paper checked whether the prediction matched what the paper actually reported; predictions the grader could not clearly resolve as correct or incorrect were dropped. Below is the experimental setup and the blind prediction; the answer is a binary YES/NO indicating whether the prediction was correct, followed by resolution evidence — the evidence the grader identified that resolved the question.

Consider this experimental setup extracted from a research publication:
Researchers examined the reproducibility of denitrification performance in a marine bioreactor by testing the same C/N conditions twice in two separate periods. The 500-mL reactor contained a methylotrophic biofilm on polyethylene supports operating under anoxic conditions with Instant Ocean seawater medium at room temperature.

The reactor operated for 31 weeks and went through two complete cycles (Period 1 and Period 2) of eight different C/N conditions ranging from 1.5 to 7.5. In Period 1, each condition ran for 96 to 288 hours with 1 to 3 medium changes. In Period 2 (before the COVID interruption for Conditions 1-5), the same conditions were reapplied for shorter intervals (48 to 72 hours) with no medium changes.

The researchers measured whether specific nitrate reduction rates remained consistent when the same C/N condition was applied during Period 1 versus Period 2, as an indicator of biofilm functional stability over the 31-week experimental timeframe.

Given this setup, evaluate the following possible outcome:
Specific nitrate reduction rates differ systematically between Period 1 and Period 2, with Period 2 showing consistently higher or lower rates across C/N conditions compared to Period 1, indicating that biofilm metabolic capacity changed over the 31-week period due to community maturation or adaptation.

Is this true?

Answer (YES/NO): NO